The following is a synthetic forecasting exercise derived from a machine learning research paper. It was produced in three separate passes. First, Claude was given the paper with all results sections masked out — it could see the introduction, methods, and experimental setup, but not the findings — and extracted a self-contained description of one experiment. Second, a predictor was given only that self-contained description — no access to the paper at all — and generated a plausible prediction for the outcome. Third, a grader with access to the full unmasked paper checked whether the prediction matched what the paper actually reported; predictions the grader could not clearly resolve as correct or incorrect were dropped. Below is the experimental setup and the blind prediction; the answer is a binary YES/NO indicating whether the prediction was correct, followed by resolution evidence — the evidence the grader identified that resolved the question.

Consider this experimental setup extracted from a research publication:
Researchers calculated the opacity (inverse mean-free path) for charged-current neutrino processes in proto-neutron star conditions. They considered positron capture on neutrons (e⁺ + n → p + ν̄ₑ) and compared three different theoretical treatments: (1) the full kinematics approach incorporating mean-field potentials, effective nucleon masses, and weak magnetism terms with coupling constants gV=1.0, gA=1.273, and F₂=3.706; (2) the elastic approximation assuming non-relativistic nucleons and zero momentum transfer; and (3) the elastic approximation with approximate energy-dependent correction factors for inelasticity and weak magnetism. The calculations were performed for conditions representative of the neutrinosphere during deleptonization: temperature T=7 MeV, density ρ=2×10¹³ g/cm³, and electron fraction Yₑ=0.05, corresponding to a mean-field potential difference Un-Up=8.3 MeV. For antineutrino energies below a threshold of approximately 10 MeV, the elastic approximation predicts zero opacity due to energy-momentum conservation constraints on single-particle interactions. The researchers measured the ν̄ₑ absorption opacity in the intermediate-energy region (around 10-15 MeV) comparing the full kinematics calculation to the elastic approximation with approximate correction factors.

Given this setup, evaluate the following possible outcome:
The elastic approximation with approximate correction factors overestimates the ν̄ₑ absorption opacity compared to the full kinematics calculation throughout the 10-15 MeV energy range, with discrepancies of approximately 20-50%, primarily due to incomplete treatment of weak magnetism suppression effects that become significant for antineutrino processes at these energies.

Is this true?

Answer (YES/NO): NO